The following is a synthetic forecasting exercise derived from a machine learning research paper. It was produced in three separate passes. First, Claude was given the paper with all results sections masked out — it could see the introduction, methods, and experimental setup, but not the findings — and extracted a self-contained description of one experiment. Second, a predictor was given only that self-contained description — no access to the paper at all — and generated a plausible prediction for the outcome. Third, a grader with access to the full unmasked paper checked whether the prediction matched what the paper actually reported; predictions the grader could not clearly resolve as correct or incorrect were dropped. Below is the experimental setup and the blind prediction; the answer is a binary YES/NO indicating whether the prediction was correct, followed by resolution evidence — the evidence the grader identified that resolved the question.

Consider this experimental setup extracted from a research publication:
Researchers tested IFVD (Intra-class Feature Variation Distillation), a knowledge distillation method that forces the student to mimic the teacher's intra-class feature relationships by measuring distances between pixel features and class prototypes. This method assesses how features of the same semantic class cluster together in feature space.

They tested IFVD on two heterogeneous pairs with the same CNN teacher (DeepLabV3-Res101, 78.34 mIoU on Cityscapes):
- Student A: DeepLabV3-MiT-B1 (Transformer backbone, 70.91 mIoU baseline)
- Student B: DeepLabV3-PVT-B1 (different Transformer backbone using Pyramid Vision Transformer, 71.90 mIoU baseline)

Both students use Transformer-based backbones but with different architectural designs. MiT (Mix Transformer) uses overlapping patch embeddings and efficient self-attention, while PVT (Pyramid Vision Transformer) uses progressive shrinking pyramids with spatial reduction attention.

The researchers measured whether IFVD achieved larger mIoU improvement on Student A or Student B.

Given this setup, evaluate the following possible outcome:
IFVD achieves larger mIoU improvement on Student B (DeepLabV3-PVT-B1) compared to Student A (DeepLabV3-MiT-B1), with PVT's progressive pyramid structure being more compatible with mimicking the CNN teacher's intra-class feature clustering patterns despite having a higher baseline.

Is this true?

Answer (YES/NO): NO